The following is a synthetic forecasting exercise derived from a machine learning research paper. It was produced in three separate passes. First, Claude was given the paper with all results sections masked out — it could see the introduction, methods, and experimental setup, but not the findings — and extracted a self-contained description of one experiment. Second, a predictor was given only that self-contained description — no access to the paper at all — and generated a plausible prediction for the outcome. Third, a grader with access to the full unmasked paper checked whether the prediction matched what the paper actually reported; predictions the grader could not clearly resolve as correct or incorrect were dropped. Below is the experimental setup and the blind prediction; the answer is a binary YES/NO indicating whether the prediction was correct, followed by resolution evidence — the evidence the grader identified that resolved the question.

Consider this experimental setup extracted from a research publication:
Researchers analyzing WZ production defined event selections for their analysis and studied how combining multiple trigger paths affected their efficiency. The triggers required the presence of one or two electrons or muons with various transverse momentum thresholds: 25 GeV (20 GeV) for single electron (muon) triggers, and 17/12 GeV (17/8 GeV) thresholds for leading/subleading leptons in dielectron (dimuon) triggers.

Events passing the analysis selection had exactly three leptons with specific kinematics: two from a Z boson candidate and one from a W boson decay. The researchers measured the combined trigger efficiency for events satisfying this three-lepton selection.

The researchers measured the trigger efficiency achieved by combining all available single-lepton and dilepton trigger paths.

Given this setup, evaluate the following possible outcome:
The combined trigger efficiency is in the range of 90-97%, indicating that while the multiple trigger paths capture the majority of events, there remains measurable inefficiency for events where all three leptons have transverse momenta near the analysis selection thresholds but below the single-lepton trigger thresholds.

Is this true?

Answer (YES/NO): NO